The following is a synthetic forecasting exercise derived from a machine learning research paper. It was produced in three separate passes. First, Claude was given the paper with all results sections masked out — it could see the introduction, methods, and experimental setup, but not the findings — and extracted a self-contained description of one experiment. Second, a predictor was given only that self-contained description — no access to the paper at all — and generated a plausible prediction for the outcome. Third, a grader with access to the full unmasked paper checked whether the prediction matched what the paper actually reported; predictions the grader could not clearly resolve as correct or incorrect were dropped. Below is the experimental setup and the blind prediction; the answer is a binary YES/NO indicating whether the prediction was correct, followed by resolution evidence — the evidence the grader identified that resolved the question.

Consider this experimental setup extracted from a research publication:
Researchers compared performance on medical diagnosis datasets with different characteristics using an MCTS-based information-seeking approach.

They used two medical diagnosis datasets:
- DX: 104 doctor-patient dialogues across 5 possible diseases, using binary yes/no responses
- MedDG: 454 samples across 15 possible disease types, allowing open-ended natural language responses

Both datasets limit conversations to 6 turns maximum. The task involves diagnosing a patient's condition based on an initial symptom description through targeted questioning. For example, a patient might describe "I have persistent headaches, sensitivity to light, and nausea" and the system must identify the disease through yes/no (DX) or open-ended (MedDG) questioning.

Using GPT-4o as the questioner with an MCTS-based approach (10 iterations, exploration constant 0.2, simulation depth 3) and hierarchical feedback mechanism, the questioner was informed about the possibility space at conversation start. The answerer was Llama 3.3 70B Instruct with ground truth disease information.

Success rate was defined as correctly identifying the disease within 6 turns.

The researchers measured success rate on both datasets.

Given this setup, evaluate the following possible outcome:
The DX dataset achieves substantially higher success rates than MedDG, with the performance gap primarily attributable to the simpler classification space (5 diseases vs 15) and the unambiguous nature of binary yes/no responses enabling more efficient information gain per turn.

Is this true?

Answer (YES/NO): NO